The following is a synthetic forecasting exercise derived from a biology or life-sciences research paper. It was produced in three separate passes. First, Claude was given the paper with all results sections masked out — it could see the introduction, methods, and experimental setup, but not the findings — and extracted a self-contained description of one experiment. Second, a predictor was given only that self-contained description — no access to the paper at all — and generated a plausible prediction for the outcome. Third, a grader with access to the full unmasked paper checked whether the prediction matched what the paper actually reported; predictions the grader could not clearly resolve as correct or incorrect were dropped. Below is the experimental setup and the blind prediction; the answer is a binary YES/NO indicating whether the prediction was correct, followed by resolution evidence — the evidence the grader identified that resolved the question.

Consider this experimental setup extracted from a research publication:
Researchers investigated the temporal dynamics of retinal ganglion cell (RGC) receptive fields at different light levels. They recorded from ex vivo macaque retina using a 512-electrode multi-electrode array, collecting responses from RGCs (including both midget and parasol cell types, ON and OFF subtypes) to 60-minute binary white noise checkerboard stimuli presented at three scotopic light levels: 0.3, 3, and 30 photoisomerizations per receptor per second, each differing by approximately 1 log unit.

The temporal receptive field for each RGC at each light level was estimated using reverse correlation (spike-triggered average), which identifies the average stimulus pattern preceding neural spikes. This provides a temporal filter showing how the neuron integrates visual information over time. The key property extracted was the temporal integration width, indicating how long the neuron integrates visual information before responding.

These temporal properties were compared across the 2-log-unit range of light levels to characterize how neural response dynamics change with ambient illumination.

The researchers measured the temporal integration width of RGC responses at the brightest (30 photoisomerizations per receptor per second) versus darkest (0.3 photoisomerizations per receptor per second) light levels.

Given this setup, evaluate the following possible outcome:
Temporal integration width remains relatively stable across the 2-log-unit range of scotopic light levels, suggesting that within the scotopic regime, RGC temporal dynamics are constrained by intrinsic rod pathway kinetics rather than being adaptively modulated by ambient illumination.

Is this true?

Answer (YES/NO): NO